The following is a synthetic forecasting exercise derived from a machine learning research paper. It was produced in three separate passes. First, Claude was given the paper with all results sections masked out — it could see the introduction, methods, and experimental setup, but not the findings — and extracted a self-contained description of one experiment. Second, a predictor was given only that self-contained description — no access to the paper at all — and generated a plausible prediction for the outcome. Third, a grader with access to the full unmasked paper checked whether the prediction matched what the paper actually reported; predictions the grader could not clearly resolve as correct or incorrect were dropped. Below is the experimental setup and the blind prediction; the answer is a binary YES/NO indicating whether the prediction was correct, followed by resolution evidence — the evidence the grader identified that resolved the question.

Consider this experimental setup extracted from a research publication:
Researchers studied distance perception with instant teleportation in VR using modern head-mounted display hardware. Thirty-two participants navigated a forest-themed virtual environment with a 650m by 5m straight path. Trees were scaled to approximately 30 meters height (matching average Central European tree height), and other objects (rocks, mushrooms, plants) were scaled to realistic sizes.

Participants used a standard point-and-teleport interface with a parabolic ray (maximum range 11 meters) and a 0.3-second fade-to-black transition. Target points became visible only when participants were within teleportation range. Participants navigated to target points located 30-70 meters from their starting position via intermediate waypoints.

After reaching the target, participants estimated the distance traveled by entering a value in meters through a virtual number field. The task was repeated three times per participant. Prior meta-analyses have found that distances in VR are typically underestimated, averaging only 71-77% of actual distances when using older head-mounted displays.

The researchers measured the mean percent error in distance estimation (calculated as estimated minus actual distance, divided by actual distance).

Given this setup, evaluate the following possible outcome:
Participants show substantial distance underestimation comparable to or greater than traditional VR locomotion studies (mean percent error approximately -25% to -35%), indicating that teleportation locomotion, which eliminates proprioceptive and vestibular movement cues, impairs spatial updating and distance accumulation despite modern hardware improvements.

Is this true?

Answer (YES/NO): YES